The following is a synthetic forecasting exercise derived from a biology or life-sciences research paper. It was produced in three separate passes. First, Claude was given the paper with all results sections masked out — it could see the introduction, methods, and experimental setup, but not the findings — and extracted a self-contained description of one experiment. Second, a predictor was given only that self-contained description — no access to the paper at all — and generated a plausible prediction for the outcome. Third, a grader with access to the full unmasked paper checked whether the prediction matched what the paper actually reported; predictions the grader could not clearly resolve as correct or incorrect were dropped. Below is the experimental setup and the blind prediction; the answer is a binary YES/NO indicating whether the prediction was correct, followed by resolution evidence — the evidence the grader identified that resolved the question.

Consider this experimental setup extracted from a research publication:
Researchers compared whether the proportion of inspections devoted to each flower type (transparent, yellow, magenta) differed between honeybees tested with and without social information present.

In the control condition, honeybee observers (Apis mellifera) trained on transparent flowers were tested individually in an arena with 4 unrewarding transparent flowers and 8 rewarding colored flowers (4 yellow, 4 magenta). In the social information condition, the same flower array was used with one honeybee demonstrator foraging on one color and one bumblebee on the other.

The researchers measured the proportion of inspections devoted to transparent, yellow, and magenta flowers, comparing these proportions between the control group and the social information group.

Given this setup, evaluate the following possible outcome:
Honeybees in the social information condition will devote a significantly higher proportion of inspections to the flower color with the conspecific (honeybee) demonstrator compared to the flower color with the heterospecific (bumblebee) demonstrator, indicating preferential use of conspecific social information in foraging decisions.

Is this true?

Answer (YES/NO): NO